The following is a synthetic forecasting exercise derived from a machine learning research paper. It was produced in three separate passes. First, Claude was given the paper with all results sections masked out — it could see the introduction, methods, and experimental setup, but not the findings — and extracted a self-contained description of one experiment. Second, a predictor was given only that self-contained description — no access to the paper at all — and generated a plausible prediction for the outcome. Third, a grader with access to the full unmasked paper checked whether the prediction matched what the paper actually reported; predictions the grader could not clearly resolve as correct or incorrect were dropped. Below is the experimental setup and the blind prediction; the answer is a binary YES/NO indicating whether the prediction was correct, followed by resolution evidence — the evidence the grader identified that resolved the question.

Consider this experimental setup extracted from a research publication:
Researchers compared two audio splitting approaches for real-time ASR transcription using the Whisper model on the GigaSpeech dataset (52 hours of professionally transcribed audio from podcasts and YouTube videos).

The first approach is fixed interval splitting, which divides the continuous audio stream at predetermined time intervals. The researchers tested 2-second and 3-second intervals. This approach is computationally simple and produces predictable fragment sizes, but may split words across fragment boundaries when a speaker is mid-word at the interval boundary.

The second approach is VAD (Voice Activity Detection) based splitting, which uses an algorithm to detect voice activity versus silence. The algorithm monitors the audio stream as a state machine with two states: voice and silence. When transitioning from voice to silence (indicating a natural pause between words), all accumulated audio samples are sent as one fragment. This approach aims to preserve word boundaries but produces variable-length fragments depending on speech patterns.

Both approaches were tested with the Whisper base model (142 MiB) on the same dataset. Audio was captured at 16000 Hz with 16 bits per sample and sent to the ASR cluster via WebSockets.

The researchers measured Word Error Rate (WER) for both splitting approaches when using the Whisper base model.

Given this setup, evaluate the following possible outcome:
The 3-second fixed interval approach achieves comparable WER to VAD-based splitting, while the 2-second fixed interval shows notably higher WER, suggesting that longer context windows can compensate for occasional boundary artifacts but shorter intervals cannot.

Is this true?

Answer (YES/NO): NO